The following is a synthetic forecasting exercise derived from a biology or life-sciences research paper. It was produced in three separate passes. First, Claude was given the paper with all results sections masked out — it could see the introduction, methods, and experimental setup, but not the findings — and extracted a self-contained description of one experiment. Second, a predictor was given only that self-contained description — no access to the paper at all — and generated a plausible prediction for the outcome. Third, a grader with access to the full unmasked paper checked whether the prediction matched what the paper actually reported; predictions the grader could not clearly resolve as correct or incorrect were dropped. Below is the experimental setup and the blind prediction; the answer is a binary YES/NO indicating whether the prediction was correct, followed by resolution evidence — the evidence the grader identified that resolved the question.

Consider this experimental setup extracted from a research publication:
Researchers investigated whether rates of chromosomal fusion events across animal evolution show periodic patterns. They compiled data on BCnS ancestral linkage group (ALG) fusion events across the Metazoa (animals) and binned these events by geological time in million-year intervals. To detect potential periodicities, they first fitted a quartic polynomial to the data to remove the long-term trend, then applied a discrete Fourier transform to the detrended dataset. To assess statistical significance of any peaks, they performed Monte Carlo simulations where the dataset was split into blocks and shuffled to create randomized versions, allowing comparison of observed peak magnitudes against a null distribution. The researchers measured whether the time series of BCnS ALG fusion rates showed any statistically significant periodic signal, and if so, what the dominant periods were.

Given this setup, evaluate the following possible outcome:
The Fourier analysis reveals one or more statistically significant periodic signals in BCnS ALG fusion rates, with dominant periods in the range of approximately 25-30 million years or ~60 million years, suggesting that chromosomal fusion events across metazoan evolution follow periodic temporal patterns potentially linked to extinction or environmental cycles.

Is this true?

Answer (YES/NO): YES